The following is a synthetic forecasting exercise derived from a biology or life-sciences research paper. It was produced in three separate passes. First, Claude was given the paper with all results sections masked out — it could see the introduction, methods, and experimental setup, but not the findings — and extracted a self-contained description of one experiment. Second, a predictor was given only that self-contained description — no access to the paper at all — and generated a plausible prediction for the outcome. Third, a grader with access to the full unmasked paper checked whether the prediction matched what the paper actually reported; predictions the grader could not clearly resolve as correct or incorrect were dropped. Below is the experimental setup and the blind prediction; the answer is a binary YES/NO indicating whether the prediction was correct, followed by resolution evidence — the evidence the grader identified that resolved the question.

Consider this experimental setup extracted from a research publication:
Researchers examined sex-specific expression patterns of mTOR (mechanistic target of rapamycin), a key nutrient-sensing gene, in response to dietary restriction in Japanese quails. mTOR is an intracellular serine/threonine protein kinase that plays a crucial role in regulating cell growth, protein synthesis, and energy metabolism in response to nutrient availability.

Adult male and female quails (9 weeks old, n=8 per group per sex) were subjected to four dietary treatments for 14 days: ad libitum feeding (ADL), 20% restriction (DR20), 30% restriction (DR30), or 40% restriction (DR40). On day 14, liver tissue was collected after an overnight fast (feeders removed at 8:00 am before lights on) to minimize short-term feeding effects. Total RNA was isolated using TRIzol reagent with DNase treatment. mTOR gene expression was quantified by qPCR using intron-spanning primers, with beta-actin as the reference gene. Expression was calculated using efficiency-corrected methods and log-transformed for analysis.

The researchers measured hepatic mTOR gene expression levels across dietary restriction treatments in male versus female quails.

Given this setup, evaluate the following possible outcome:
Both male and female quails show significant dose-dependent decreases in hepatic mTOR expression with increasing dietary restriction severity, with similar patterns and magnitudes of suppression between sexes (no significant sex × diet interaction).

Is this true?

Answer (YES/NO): NO